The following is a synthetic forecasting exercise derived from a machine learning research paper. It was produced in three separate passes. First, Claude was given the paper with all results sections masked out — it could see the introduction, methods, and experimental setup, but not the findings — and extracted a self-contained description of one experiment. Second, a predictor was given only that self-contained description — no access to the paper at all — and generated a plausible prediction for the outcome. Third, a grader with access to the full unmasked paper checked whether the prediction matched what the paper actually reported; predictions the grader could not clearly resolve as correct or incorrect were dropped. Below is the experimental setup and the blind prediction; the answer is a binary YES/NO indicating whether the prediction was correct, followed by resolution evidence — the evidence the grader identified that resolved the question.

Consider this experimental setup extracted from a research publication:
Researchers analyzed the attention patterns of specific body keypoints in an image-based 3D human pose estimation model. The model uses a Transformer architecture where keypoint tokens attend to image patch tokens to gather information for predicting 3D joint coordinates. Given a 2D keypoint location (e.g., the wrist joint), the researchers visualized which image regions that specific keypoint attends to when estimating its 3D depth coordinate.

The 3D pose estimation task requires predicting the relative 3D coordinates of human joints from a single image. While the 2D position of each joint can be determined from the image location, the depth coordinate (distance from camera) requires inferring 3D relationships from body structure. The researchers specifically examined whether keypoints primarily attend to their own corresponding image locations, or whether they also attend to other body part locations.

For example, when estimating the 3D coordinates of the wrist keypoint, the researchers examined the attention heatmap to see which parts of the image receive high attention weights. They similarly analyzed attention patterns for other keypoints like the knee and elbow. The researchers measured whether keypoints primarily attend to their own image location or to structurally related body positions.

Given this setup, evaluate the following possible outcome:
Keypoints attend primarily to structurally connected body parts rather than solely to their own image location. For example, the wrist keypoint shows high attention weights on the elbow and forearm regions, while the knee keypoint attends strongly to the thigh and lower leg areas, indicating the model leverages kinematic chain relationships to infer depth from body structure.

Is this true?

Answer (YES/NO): NO